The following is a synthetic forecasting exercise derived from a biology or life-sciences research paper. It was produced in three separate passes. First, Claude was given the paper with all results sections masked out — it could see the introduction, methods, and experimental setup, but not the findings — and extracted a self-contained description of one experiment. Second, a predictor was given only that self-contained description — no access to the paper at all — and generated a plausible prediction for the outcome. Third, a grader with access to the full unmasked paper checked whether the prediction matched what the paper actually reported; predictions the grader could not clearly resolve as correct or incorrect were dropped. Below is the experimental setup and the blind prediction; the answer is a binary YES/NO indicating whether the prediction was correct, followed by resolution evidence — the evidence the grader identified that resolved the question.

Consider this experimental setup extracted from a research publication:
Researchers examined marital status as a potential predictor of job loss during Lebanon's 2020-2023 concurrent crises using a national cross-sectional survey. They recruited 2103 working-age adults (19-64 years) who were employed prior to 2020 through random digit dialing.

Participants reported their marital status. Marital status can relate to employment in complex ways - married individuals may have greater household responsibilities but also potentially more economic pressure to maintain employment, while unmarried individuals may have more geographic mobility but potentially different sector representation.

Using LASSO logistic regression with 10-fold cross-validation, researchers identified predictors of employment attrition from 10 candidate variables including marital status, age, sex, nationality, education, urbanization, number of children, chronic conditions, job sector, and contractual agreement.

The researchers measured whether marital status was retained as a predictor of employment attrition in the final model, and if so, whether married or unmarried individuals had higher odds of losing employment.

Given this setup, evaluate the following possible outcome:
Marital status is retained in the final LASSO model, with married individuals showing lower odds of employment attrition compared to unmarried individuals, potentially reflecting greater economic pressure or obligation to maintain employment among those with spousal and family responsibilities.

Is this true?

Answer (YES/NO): NO